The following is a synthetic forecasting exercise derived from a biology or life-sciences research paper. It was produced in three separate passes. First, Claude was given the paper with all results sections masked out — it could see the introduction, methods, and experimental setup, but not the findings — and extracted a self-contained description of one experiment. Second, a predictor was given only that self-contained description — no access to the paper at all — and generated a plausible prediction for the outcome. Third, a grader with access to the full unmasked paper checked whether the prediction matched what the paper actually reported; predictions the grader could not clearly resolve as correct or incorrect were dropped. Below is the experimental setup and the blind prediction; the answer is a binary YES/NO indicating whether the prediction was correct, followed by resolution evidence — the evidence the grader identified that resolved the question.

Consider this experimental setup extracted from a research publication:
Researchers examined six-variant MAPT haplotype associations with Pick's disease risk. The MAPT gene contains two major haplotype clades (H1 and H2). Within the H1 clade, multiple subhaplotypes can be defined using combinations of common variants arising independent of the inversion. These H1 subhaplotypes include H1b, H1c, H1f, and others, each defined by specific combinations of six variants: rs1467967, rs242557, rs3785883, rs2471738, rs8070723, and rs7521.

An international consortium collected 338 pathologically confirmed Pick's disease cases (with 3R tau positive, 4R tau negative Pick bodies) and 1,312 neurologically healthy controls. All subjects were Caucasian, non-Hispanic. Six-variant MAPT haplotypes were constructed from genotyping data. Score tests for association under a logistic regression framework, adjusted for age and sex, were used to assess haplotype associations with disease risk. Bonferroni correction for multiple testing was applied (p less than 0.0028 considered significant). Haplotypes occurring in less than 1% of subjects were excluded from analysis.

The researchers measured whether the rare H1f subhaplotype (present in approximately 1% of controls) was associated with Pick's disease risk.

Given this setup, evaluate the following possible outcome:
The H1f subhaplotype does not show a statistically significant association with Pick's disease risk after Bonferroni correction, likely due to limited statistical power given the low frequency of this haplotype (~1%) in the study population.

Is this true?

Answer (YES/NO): YES